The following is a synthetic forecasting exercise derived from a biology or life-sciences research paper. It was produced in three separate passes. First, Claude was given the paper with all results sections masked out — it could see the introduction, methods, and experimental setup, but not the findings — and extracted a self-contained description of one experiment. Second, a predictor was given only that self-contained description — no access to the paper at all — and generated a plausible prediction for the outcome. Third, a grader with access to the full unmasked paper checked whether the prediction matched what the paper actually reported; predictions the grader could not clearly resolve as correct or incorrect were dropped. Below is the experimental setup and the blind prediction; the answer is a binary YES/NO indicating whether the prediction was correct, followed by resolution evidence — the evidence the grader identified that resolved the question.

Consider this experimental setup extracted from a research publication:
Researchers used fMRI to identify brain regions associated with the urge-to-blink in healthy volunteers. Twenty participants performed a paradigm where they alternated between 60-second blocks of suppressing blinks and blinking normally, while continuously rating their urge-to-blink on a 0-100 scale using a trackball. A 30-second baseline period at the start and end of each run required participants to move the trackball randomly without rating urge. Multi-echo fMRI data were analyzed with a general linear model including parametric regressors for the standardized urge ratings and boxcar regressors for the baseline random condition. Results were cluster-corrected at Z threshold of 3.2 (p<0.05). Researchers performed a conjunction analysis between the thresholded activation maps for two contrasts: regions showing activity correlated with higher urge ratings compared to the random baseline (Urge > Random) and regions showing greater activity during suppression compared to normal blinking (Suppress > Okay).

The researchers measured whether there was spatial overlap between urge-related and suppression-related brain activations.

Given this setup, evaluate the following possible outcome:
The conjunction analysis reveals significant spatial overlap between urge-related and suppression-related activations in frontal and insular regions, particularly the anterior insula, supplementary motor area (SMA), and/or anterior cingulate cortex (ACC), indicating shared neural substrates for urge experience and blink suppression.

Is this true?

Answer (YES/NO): YES